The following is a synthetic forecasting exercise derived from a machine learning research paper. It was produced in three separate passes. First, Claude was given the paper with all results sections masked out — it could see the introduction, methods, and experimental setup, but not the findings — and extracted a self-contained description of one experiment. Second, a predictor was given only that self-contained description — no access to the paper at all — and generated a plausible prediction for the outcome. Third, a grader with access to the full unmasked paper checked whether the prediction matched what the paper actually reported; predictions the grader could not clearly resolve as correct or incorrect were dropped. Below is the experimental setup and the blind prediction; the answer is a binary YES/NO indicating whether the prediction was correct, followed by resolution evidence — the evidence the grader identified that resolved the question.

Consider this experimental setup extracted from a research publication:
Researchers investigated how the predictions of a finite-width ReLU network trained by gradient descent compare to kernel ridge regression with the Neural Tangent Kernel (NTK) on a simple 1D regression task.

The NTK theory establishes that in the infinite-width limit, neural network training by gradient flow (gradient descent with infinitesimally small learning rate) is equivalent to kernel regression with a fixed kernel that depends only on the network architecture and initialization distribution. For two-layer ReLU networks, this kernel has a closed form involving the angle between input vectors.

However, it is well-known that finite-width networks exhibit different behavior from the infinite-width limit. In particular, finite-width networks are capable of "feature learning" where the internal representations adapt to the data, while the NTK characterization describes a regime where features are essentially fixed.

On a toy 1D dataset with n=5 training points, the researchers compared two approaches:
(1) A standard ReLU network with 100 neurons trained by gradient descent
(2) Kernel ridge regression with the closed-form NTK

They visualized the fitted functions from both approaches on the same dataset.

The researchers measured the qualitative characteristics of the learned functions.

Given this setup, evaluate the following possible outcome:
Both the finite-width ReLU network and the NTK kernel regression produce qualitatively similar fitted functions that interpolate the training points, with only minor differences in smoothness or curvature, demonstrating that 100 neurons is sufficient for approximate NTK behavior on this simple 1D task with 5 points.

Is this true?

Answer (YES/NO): NO